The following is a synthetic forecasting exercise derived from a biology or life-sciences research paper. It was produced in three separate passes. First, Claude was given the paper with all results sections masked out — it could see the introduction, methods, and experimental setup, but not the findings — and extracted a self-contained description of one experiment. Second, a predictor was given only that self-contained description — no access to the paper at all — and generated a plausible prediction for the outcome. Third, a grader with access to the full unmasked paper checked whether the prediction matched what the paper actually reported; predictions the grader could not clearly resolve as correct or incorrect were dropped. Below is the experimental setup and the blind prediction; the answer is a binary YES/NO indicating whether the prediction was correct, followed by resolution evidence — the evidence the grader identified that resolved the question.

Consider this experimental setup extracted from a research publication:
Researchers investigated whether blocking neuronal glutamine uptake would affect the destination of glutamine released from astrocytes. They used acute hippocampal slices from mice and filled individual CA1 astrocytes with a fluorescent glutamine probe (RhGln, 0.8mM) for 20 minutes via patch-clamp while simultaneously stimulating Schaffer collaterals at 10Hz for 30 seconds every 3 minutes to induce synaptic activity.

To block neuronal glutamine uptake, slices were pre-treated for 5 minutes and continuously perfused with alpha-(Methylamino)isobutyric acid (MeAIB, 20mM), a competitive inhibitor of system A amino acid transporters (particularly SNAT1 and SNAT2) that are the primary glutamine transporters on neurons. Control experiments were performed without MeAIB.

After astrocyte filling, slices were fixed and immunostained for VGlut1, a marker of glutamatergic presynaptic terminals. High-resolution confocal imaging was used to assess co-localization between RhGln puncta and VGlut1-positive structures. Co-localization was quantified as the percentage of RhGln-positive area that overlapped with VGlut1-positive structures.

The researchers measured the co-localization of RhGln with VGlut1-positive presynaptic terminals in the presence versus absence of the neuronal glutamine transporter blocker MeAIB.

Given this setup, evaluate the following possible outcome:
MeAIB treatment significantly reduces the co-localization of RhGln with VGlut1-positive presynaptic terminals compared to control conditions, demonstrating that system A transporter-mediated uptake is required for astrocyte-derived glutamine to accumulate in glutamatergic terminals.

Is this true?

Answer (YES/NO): YES